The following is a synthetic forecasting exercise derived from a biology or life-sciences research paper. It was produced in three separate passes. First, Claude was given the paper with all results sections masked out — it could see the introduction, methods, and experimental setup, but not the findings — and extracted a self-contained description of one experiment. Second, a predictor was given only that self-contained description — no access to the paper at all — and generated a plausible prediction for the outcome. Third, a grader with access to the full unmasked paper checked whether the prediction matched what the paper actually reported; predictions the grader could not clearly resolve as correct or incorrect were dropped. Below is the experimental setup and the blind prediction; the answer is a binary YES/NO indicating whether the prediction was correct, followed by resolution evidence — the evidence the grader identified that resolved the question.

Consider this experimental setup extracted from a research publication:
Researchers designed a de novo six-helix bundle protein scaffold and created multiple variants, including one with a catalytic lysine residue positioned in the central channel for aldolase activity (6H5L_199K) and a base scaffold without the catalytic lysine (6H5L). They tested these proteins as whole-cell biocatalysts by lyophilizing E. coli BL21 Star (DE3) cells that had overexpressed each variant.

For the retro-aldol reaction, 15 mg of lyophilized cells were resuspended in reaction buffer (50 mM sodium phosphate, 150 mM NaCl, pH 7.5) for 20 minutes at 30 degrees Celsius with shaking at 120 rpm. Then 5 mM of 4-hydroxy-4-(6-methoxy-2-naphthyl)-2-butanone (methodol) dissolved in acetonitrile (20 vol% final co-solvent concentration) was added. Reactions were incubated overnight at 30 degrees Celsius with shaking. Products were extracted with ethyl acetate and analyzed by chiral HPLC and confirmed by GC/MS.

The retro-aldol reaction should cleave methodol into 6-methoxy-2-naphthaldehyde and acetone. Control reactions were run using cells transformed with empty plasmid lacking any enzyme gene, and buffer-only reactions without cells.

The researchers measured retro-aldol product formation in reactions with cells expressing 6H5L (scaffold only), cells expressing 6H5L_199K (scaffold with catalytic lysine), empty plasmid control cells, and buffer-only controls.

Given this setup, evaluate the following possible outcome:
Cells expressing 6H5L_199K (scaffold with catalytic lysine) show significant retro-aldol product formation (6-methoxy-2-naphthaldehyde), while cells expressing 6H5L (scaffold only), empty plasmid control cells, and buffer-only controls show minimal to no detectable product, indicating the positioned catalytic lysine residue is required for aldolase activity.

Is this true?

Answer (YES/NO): NO